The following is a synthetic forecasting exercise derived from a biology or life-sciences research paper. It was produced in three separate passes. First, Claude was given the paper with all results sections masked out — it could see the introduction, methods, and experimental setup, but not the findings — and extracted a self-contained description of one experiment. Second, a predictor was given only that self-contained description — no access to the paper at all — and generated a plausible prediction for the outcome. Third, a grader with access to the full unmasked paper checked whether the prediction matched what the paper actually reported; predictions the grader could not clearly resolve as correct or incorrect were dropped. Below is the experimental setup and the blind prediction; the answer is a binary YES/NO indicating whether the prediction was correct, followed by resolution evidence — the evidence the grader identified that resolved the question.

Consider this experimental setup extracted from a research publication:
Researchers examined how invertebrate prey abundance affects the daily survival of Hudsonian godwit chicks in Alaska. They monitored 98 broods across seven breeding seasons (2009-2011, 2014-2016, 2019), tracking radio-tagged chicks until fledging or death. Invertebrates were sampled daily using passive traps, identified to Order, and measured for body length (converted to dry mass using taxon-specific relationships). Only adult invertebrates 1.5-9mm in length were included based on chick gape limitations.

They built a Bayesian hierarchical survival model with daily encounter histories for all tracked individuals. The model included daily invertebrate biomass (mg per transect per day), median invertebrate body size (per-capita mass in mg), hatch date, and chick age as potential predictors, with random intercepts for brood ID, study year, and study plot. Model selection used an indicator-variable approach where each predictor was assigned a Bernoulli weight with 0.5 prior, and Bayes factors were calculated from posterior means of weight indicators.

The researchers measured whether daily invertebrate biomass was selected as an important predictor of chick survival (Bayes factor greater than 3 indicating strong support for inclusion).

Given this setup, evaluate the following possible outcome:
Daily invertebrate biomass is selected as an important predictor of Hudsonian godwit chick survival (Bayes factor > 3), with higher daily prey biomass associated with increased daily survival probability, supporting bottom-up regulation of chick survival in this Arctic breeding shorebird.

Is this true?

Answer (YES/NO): YES